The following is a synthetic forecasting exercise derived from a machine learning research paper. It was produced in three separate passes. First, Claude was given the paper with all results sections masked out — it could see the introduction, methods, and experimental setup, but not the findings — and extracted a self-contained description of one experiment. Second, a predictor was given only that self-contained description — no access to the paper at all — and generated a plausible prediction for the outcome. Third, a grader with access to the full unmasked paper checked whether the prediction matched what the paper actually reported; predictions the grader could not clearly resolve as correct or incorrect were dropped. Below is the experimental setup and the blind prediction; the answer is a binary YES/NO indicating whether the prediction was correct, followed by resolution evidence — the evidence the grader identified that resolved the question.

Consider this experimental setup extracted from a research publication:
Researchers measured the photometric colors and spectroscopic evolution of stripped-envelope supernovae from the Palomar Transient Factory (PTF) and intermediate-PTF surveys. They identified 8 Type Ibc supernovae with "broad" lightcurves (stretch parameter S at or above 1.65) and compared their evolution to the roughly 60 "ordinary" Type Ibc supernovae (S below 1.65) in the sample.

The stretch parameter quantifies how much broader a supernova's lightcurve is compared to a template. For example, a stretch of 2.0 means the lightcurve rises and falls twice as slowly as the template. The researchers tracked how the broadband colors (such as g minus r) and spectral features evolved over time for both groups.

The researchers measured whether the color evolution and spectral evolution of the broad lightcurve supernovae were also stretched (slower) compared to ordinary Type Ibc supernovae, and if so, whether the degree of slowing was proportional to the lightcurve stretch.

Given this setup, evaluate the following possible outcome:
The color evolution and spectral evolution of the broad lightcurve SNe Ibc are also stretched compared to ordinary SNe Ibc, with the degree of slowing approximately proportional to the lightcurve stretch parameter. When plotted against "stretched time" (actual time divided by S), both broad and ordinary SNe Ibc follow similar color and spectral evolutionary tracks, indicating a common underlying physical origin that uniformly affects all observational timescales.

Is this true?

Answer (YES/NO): YES